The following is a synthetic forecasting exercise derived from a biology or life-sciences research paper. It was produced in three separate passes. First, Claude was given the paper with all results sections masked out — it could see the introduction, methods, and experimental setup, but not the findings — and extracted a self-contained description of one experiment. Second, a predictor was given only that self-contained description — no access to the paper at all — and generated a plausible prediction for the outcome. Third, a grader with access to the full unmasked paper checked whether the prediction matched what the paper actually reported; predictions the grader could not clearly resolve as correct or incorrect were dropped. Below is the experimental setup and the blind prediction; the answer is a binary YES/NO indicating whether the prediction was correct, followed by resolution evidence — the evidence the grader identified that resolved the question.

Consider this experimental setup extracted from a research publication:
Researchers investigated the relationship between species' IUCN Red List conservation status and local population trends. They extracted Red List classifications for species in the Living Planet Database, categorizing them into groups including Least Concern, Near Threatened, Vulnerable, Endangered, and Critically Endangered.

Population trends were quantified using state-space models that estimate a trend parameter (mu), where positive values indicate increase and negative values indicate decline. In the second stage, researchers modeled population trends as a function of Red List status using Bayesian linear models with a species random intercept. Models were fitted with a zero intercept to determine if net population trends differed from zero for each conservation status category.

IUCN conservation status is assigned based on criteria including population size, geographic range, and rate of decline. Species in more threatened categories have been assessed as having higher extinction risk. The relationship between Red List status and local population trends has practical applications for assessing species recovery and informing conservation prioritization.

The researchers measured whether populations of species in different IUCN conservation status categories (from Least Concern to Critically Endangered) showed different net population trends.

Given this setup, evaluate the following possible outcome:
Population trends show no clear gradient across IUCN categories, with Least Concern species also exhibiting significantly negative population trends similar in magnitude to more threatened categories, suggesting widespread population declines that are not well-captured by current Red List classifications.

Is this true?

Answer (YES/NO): NO